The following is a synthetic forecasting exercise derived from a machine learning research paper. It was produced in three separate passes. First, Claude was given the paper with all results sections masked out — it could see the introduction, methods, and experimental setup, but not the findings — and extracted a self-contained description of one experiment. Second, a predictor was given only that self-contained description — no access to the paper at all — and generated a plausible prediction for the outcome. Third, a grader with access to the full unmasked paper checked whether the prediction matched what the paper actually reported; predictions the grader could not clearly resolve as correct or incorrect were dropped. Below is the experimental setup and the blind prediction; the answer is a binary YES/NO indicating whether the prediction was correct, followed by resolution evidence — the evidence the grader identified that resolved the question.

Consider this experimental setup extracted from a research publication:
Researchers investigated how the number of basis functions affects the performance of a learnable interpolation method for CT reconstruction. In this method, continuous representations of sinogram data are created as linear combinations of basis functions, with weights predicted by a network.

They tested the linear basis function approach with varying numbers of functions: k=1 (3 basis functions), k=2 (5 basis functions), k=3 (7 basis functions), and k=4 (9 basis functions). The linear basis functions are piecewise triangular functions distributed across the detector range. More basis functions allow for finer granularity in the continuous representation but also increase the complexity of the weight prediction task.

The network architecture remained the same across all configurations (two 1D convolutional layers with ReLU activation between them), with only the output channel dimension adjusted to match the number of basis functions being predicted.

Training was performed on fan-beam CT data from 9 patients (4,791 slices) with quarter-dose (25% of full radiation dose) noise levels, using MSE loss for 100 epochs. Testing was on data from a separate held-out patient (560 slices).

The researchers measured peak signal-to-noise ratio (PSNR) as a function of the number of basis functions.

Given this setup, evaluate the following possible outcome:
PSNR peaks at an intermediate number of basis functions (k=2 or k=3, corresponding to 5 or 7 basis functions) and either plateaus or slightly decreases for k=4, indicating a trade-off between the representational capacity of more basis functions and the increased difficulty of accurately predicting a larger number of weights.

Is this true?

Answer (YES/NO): NO